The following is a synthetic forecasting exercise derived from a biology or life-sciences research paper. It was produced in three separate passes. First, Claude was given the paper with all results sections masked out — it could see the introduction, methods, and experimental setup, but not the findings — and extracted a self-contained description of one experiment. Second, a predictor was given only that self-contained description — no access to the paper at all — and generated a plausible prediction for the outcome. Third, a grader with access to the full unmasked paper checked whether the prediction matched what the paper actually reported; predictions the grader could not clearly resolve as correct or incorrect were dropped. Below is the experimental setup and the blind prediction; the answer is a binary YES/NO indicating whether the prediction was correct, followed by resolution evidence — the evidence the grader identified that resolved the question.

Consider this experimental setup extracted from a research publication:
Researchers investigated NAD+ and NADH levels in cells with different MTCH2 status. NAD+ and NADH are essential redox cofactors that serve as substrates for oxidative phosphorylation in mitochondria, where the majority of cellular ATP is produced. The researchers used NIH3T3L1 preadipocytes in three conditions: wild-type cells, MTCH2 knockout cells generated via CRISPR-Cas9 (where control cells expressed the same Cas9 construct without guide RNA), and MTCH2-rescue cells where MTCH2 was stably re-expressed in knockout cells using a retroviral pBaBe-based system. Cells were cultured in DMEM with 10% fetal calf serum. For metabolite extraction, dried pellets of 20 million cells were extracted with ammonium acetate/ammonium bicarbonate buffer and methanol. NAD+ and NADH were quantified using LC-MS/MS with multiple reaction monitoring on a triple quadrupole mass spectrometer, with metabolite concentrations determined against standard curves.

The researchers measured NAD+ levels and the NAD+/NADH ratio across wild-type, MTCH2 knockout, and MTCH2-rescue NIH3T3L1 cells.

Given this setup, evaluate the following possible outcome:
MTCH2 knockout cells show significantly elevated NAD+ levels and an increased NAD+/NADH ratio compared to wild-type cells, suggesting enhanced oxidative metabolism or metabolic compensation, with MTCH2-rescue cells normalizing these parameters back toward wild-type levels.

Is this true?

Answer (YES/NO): YES